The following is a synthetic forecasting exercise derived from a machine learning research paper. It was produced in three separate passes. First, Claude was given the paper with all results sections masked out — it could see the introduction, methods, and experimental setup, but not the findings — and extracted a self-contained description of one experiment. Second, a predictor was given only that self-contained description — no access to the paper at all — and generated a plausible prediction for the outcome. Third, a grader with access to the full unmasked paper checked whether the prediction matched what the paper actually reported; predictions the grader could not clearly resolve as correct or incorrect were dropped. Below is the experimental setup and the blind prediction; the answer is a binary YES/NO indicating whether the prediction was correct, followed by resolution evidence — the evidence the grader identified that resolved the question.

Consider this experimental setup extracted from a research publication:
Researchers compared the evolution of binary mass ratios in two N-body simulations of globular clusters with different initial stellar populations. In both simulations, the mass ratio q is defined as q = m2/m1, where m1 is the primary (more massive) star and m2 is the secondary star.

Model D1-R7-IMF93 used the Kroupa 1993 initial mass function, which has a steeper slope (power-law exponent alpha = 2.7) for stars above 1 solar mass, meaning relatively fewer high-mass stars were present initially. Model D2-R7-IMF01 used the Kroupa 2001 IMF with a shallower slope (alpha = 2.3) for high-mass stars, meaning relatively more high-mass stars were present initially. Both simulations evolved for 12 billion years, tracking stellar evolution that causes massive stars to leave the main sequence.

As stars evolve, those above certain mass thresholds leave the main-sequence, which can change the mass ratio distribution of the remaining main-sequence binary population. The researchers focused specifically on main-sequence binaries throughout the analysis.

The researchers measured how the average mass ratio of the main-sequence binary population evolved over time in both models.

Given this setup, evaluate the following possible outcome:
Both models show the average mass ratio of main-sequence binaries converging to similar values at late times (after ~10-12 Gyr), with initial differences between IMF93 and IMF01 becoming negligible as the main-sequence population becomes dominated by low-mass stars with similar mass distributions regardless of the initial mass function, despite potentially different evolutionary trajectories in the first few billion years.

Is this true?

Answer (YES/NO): NO